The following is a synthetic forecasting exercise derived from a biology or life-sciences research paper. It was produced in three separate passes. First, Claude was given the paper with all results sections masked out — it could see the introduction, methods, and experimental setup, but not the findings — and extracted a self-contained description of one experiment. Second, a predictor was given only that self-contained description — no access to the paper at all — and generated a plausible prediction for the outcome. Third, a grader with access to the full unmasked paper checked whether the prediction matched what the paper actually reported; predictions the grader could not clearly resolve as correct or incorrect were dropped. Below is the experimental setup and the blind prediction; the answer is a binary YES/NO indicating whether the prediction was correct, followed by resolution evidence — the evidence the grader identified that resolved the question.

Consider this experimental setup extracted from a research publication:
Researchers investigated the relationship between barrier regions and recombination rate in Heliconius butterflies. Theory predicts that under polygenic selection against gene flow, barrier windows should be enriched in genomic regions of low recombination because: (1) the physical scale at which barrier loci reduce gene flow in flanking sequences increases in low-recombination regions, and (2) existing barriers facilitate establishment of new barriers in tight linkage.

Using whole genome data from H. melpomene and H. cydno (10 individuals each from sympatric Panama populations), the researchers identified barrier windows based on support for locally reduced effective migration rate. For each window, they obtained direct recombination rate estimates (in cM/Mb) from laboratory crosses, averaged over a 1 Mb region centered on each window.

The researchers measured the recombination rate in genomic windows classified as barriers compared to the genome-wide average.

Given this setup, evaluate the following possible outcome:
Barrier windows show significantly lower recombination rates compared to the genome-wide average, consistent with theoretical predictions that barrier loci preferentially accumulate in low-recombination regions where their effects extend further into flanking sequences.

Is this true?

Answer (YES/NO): YES